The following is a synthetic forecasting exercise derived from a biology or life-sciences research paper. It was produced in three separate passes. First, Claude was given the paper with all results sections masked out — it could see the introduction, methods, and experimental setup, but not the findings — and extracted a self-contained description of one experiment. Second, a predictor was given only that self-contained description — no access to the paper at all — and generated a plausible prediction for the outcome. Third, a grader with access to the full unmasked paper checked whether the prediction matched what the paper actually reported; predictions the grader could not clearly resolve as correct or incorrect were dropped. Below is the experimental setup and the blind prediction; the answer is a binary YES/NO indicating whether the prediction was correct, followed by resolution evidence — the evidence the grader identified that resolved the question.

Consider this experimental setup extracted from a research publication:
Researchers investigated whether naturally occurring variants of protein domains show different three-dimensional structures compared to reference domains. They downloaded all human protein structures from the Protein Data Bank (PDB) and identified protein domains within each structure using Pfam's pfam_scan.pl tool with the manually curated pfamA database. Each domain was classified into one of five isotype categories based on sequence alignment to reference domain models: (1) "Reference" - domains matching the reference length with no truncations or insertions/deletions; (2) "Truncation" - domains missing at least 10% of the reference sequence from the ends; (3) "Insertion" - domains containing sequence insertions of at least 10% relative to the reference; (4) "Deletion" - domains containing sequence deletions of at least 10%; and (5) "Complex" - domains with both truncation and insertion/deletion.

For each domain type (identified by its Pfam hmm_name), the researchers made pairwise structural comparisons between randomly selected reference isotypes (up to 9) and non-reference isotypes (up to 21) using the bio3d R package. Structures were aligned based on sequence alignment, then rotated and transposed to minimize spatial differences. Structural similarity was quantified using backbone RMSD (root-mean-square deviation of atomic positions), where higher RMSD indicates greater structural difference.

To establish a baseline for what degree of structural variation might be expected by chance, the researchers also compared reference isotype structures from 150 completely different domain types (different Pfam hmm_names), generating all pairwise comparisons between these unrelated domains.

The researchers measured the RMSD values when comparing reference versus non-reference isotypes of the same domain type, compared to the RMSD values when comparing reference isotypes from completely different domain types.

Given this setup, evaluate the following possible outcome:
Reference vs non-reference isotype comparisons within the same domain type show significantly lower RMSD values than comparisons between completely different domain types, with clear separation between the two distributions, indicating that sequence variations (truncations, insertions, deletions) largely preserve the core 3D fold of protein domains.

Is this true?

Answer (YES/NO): NO